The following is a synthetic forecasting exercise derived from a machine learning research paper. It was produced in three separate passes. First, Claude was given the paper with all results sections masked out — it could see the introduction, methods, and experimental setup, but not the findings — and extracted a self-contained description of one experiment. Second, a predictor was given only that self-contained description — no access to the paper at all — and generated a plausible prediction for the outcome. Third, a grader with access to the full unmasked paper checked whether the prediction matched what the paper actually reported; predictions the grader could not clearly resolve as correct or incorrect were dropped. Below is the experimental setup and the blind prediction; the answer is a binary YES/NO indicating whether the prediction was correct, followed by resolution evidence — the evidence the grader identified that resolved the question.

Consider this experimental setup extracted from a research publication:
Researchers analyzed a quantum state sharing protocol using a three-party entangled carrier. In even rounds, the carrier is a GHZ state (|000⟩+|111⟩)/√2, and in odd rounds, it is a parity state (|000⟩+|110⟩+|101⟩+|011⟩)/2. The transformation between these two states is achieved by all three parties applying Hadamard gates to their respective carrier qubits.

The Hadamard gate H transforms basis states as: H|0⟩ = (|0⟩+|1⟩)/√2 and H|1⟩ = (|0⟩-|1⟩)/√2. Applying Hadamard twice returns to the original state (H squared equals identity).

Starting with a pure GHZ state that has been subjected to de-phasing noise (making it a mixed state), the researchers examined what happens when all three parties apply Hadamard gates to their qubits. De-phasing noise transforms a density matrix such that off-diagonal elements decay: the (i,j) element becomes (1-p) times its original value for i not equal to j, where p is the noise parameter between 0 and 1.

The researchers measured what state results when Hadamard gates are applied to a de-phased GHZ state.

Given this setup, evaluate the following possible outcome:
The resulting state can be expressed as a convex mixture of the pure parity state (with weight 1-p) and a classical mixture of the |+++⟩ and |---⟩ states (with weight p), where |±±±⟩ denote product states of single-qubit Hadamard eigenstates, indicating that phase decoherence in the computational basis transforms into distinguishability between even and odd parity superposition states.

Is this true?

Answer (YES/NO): NO